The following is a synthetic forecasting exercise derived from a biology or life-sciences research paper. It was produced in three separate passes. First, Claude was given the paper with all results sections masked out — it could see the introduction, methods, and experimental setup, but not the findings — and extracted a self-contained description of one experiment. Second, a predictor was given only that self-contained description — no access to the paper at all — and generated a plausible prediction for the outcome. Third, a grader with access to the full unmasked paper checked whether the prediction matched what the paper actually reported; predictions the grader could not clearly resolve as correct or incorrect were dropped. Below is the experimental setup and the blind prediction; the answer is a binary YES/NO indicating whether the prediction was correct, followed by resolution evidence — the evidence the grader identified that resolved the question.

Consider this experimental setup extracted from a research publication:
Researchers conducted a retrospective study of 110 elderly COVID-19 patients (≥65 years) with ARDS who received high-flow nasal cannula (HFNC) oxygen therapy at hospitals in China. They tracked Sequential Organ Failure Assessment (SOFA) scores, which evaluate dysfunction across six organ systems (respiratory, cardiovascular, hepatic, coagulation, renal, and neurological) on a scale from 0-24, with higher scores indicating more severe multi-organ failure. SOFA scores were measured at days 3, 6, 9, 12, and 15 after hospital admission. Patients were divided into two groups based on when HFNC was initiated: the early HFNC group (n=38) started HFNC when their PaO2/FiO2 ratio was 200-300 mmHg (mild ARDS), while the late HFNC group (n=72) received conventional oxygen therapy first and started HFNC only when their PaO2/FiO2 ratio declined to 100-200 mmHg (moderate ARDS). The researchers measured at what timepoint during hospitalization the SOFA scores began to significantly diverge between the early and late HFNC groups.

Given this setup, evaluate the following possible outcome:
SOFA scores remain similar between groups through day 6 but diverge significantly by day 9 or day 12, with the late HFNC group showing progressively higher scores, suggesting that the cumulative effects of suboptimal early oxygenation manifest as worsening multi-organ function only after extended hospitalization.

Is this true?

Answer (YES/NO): YES